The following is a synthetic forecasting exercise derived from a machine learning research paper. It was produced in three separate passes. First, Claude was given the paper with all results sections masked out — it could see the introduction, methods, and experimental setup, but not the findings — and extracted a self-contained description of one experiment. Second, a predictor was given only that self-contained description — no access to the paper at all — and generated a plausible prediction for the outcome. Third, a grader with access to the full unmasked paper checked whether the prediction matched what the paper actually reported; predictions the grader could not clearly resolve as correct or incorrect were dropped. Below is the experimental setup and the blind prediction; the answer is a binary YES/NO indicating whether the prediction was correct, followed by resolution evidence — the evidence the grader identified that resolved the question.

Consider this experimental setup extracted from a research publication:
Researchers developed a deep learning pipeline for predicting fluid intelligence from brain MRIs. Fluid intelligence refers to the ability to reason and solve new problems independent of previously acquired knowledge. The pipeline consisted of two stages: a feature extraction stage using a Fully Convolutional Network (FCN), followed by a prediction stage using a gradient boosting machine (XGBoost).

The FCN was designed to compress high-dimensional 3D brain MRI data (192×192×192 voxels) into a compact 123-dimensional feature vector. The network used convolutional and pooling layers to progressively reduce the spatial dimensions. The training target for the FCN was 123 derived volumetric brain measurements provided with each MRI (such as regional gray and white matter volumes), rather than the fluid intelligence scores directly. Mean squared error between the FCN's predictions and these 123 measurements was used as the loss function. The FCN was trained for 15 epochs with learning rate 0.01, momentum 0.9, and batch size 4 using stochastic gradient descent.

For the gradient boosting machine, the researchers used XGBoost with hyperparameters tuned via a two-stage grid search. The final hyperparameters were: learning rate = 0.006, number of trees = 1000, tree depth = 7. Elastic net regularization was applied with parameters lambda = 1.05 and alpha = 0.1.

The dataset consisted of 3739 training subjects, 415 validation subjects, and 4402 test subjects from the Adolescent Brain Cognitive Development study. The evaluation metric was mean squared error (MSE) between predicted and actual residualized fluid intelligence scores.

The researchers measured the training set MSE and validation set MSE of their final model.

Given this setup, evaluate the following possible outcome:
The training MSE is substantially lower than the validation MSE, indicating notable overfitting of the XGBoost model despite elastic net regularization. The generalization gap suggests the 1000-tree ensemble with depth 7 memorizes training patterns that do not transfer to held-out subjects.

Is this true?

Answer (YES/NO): YES